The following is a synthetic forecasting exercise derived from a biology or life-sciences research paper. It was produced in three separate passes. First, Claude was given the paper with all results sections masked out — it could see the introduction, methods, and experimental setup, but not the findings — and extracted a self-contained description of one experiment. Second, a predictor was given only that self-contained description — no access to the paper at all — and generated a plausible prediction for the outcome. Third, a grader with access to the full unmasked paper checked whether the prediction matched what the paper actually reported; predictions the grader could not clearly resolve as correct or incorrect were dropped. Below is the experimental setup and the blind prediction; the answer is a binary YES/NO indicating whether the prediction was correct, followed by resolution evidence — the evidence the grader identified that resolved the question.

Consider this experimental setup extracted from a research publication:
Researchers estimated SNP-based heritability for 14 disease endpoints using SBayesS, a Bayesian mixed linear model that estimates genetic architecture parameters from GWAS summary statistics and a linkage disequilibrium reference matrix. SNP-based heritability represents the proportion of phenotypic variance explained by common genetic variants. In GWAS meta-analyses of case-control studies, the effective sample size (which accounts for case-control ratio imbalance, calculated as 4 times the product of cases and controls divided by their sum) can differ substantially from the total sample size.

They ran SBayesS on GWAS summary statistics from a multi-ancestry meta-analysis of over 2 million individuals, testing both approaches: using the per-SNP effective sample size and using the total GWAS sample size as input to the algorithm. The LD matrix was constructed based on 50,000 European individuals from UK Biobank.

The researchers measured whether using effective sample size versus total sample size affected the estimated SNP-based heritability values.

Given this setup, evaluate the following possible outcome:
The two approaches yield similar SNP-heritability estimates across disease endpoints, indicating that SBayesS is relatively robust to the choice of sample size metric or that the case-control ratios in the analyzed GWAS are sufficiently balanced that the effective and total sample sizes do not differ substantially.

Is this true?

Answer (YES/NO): NO